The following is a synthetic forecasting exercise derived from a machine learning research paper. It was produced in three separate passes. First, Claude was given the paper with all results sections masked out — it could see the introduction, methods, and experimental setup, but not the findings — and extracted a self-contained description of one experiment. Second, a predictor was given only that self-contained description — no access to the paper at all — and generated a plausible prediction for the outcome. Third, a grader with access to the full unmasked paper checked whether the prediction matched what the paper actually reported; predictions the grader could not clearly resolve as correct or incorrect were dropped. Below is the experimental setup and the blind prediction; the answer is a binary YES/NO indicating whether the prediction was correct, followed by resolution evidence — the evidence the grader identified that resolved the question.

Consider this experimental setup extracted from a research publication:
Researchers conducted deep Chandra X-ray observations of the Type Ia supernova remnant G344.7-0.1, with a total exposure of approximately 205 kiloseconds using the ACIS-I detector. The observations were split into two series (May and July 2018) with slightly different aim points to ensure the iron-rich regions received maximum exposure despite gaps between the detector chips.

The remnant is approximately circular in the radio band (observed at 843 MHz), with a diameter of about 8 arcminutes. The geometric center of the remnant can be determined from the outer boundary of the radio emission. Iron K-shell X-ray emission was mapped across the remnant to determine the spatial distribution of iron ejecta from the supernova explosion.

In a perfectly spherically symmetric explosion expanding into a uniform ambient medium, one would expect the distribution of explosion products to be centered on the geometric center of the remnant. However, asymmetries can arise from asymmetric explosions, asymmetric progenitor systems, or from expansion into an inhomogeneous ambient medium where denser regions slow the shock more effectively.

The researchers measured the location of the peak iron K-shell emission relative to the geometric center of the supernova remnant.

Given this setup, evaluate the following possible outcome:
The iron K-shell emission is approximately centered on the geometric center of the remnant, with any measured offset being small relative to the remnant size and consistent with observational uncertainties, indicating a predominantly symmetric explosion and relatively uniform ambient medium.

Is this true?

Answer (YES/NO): NO